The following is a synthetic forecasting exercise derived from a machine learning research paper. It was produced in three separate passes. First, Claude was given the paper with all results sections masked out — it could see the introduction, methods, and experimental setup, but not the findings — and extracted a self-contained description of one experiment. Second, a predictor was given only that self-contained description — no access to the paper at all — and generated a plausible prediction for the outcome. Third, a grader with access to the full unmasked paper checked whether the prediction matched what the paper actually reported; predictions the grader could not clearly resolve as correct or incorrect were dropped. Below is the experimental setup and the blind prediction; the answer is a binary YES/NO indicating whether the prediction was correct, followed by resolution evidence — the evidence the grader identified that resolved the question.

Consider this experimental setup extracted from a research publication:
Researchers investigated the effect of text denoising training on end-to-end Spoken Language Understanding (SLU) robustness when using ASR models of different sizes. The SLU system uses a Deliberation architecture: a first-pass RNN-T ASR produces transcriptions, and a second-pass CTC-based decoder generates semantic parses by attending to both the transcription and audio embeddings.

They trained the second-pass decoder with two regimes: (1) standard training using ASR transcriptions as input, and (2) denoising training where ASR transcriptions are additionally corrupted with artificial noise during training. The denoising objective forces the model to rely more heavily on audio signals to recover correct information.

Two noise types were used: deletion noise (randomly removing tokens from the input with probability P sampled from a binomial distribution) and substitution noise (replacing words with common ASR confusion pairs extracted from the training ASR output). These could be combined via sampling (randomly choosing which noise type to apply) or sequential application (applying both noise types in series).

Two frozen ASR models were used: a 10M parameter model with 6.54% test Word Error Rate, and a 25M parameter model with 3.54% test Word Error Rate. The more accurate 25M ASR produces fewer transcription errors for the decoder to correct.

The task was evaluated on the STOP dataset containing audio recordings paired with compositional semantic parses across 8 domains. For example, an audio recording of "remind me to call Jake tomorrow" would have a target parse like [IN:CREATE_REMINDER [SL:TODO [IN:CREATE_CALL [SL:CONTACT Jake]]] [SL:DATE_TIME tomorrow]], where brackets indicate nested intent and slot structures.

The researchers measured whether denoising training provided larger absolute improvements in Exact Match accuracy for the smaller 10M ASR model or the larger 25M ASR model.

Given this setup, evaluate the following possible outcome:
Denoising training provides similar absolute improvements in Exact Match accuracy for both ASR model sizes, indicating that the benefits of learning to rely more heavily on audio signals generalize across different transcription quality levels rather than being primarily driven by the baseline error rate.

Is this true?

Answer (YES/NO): NO